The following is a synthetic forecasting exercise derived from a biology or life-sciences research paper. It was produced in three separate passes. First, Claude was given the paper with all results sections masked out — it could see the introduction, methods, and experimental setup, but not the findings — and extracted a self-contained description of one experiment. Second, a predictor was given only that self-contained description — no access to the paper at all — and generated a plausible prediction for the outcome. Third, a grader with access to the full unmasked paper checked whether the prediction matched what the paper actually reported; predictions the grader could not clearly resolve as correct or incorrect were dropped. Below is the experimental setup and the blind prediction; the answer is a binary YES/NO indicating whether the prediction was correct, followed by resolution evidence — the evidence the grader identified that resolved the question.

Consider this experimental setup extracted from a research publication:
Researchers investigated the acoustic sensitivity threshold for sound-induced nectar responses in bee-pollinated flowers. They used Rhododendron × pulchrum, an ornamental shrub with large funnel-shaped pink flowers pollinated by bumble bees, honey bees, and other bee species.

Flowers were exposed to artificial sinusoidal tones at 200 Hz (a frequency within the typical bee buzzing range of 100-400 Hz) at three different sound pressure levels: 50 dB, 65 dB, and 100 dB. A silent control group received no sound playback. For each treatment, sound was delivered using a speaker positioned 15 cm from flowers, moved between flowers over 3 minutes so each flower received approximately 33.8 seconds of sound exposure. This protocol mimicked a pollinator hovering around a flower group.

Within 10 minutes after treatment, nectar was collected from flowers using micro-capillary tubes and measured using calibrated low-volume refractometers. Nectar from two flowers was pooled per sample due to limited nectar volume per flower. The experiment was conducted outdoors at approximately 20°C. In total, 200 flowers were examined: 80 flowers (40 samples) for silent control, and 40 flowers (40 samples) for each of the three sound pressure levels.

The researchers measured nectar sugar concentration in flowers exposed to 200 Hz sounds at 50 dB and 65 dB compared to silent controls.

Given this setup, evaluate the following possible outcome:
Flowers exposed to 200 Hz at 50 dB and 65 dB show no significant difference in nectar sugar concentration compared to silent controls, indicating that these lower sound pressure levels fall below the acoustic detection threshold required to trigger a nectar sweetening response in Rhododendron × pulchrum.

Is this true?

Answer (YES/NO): NO